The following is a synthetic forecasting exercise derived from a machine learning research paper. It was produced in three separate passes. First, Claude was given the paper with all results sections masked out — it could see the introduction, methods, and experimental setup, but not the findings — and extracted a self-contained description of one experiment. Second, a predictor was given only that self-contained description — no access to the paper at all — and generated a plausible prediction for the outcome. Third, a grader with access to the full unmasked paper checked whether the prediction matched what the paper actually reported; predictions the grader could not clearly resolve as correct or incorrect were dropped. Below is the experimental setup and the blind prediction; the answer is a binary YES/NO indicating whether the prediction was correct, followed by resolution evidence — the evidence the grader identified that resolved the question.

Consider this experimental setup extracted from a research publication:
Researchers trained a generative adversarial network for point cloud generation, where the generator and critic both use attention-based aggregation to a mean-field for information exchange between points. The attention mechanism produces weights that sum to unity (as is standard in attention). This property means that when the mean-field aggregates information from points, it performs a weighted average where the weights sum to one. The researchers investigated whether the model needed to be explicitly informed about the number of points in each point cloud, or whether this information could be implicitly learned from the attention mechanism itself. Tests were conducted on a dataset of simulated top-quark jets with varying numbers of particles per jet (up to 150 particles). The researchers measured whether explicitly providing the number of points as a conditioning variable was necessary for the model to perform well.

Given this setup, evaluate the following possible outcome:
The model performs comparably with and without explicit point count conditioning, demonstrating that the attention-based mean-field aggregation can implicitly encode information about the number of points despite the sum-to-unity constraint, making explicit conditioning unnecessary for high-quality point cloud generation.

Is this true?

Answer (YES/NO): NO